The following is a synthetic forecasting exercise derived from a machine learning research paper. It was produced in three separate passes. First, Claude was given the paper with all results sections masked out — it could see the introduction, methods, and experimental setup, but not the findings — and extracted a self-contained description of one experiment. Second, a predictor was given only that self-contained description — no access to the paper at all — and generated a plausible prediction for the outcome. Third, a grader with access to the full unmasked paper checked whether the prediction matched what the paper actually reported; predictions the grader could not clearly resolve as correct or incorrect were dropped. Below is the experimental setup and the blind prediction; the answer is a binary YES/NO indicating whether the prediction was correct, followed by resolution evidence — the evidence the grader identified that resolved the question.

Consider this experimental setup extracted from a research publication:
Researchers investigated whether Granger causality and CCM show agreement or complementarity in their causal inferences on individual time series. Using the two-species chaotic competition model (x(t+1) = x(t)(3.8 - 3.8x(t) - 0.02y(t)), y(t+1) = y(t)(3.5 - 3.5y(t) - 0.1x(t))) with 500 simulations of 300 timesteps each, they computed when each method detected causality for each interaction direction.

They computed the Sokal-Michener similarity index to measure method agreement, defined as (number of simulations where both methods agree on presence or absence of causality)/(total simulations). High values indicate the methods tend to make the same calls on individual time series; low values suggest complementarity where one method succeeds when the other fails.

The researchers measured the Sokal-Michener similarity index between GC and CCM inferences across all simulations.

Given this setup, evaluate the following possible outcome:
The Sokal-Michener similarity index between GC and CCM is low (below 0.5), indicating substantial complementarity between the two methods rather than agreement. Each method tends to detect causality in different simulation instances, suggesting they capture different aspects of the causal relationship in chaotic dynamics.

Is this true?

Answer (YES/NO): NO